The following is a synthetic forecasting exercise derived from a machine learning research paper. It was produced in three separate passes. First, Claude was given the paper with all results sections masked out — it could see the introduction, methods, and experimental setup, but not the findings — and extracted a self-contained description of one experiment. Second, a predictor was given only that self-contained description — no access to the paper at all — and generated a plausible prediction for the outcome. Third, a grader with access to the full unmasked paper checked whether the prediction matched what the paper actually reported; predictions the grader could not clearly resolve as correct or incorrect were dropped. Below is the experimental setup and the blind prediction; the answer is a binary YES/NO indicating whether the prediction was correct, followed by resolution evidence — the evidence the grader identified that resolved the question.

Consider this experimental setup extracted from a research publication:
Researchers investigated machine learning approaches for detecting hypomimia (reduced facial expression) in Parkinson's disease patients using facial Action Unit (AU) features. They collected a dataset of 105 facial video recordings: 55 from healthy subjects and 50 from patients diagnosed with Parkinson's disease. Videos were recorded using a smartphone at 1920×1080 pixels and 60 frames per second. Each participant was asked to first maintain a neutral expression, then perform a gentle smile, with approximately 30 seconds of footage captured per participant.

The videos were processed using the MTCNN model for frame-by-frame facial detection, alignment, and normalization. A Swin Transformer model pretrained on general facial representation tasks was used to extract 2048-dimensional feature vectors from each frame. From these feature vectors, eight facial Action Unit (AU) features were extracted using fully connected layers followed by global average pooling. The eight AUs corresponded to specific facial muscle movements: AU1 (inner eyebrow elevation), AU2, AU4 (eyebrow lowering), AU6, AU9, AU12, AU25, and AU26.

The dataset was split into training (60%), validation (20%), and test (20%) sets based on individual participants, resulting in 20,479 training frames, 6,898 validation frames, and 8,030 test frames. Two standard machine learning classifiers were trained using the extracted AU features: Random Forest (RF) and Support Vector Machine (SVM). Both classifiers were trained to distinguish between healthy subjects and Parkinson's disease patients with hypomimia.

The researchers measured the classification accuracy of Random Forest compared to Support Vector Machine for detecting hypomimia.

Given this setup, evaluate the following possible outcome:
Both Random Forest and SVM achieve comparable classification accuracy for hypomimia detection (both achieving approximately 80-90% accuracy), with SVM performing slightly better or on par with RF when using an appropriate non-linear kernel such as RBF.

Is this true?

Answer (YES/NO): YES